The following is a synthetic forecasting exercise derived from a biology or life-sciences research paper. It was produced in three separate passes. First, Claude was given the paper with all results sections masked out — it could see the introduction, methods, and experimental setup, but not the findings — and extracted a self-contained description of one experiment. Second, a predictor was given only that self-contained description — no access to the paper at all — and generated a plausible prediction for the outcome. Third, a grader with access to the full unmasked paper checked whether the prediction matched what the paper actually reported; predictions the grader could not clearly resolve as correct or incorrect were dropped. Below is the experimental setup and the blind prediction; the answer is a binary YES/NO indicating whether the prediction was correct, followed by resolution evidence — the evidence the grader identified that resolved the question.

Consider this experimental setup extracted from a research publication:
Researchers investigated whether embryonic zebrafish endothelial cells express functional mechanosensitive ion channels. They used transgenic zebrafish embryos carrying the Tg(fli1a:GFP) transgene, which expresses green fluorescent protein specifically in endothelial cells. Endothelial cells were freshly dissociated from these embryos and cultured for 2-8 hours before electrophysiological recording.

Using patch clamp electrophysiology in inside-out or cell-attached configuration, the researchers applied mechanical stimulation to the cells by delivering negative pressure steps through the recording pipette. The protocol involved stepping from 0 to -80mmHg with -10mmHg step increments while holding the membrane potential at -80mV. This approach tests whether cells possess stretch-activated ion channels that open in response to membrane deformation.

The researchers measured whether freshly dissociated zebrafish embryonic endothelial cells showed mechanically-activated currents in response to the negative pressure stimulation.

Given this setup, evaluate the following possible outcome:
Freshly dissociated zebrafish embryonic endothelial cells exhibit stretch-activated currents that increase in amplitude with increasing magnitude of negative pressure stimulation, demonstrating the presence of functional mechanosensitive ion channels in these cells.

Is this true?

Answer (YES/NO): YES